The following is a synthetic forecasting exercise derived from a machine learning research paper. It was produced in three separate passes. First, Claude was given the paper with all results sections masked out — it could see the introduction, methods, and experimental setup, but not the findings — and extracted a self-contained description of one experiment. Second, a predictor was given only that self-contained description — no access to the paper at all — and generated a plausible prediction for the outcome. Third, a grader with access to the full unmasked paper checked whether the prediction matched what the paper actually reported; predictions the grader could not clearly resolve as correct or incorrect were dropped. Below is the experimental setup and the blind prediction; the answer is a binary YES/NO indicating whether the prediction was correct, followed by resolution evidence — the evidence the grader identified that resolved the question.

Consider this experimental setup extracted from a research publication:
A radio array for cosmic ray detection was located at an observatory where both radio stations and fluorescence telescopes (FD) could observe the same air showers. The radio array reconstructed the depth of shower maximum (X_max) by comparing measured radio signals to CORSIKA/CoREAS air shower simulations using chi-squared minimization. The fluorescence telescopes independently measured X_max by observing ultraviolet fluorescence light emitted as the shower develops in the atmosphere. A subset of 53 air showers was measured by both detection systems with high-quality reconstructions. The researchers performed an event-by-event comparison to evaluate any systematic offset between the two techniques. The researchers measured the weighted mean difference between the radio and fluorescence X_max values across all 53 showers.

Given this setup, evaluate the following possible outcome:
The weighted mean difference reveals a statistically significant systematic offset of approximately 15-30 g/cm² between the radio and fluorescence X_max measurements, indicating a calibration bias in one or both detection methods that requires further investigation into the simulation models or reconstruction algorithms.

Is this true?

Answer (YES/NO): NO